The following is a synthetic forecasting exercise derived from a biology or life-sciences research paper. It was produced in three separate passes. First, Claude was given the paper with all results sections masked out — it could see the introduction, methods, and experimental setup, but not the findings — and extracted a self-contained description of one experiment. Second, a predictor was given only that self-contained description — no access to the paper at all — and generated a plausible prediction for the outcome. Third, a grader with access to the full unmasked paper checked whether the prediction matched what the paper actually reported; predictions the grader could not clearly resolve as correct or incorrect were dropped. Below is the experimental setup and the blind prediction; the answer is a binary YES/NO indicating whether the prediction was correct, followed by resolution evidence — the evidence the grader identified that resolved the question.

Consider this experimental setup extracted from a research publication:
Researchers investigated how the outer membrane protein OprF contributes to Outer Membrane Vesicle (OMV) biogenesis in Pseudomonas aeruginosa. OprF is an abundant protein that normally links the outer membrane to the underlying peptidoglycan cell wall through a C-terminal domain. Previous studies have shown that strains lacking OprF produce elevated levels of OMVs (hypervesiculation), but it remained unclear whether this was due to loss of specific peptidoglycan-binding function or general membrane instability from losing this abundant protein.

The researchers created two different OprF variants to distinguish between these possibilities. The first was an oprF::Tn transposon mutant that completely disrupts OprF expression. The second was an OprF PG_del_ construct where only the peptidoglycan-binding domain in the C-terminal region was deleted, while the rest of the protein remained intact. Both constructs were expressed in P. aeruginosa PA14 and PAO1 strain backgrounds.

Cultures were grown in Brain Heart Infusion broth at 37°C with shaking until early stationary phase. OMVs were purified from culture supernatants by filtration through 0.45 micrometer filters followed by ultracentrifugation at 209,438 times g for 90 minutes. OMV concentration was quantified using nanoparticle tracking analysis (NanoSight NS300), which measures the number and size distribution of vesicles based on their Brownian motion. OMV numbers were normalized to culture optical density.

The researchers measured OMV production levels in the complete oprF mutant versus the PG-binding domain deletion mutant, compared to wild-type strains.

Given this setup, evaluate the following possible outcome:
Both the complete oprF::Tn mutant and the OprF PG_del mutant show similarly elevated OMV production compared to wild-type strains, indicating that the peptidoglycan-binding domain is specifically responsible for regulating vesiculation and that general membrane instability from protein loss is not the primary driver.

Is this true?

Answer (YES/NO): NO